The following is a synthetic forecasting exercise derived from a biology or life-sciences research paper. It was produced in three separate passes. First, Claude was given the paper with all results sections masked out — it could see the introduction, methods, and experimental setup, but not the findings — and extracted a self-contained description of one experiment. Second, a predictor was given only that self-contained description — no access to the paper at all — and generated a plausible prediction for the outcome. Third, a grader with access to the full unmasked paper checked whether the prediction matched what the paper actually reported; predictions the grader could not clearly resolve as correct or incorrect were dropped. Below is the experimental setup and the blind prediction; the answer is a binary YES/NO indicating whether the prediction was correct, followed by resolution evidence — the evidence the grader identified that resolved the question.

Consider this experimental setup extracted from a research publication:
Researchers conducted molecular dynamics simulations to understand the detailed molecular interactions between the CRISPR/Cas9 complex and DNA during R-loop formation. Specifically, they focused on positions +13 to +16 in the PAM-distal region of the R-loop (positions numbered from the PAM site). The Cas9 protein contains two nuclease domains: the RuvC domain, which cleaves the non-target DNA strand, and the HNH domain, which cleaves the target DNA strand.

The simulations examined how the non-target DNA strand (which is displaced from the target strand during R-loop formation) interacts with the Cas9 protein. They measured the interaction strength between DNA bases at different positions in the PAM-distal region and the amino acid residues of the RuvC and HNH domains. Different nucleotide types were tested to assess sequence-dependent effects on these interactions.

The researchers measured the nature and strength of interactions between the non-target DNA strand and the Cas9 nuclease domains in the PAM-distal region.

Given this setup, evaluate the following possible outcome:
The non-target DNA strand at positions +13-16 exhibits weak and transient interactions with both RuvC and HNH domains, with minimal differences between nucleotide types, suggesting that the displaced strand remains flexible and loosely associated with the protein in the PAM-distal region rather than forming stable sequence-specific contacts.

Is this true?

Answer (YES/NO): NO